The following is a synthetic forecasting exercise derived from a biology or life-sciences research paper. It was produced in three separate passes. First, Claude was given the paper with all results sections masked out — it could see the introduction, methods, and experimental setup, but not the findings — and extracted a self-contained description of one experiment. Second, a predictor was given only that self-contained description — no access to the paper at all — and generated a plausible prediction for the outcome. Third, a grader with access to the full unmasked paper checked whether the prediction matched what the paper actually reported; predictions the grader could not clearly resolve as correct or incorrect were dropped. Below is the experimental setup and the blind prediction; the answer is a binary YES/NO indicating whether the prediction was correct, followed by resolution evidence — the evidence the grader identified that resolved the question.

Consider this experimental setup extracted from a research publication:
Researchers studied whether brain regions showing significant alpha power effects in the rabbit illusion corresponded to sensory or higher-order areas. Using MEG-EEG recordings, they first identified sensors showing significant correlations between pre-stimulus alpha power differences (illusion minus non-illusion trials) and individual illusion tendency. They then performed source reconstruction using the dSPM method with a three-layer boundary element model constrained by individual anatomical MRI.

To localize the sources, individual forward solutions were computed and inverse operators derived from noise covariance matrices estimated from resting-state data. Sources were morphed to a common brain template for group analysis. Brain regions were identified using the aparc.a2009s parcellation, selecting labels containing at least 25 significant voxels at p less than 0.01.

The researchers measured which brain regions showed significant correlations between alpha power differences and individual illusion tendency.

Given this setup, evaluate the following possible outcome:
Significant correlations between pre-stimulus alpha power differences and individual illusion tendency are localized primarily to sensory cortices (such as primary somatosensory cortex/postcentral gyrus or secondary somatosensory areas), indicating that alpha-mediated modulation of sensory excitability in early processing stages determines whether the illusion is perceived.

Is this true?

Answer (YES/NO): NO